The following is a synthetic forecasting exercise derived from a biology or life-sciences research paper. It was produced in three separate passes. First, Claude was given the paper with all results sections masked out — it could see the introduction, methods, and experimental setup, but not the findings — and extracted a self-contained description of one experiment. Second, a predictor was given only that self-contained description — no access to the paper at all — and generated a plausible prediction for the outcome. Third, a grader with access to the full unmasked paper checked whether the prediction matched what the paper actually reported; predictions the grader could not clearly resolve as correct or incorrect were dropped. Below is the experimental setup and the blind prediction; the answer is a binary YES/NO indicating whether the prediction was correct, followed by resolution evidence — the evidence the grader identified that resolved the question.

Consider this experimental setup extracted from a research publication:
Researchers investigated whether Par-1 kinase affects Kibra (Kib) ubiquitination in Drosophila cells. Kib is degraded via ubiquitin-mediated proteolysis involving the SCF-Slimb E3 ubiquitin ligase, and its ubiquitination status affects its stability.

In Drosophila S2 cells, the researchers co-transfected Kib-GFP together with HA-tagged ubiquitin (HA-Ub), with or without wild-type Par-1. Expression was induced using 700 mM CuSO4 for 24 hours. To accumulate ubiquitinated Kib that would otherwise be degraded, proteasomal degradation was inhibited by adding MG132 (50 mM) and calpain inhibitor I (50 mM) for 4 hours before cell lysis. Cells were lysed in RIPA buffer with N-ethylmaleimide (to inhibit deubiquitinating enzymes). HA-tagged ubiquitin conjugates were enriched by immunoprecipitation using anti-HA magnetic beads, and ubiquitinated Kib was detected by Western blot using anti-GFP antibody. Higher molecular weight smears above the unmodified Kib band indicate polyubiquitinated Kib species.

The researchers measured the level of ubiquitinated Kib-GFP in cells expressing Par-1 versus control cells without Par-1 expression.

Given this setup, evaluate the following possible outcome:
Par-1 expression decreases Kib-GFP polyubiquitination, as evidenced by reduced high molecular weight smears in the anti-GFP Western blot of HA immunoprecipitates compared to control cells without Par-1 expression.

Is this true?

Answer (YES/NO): NO